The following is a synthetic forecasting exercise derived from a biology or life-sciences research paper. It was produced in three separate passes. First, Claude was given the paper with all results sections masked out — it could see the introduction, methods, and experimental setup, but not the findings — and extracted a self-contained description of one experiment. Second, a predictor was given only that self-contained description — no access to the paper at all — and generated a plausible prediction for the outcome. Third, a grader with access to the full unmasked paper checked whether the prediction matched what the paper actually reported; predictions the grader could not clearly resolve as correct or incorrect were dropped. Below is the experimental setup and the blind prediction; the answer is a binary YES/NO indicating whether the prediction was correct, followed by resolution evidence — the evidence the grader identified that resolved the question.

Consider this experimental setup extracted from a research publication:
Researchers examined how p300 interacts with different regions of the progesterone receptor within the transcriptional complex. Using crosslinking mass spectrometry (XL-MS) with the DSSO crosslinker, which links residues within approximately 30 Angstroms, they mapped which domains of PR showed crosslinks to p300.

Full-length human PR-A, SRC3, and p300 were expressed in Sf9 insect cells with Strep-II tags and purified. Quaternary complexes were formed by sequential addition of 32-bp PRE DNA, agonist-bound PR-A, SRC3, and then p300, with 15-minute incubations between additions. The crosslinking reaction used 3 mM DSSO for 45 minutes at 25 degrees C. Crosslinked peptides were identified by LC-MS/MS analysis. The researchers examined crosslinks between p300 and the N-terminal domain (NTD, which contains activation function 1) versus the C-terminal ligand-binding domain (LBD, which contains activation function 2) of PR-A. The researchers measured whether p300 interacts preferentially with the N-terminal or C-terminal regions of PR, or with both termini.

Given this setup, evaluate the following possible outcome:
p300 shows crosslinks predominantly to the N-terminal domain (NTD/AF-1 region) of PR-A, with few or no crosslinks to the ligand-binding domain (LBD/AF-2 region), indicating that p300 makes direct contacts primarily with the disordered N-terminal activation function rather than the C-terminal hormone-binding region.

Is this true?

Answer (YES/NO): NO